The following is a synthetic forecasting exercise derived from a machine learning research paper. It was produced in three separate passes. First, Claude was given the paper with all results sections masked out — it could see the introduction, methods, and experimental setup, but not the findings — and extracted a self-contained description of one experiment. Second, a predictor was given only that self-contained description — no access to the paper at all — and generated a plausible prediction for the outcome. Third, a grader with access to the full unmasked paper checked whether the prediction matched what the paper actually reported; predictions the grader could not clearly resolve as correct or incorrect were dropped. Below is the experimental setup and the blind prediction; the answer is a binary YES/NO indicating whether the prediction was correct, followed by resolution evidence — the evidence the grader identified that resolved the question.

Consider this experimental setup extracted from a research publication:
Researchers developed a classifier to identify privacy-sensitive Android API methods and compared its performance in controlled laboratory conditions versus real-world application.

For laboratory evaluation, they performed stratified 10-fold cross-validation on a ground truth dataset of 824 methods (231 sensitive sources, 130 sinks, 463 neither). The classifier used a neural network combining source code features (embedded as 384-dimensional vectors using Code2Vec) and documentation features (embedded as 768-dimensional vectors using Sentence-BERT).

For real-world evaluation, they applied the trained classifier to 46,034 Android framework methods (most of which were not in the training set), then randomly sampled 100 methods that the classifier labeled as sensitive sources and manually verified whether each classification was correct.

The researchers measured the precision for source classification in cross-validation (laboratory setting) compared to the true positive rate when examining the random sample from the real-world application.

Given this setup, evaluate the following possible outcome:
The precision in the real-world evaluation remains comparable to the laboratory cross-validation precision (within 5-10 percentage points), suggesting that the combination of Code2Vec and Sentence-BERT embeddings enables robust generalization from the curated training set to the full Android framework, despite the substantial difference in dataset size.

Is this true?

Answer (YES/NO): NO